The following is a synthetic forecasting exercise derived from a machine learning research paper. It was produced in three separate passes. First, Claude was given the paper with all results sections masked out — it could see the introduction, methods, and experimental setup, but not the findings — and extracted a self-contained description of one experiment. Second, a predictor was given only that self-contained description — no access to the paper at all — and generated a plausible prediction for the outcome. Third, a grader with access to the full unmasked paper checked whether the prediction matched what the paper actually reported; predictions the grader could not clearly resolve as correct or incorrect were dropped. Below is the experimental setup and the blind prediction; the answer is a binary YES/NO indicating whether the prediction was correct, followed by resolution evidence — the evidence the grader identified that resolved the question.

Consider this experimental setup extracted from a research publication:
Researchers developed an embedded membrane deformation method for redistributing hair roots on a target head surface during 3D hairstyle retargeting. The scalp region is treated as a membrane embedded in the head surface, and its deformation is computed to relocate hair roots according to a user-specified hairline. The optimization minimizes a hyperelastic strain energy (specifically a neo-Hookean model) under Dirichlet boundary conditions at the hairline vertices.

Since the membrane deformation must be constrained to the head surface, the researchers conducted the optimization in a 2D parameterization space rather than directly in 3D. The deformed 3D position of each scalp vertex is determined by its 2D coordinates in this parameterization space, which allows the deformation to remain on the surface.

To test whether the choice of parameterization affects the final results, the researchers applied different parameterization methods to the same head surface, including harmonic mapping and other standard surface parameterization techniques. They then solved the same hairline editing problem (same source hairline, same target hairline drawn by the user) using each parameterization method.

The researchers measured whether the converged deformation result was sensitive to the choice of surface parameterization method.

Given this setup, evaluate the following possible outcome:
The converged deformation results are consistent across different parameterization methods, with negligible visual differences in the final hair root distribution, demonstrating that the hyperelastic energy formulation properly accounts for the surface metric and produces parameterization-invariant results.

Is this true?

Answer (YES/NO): YES